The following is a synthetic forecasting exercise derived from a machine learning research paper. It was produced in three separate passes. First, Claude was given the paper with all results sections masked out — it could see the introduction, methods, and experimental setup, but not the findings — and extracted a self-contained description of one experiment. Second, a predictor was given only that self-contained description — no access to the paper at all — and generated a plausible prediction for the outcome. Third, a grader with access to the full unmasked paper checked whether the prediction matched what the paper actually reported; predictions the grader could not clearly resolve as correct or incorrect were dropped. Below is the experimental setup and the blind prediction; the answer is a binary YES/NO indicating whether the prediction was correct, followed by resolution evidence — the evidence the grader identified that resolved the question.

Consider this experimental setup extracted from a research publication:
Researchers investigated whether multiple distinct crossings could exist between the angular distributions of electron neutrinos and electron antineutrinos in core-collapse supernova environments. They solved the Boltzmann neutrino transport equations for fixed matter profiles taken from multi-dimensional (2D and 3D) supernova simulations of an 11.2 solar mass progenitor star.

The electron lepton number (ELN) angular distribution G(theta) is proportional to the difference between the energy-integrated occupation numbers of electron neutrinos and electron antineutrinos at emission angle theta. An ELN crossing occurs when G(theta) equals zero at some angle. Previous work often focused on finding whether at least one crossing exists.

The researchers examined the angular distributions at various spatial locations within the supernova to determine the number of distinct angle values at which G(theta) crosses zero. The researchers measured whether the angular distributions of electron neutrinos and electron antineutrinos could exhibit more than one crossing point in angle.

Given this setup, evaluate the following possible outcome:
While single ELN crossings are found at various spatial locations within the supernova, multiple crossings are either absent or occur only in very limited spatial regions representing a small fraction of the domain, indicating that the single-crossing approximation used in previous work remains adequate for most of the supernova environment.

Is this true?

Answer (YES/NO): NO